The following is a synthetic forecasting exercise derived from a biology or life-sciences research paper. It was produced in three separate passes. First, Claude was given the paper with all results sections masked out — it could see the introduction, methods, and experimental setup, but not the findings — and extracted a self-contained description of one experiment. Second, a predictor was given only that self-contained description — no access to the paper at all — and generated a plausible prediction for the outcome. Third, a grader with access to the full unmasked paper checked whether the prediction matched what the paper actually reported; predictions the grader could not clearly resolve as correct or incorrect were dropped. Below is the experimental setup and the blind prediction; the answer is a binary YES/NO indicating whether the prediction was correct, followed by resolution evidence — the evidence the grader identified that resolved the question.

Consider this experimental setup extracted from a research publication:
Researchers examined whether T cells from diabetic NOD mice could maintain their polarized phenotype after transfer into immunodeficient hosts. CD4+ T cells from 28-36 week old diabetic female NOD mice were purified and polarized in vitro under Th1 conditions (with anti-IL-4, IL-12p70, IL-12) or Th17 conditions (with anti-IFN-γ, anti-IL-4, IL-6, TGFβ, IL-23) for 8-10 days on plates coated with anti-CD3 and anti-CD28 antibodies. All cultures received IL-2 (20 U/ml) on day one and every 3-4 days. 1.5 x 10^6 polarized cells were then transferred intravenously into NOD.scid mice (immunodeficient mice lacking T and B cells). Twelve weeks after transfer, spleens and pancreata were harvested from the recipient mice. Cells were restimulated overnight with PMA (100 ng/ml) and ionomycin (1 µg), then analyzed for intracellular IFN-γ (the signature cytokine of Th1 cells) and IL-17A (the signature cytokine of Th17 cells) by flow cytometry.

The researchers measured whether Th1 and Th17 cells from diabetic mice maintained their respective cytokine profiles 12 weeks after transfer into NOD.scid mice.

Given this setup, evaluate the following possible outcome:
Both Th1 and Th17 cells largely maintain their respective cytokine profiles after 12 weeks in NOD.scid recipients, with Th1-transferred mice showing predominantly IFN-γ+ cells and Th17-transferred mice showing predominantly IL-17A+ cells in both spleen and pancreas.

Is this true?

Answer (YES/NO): NO